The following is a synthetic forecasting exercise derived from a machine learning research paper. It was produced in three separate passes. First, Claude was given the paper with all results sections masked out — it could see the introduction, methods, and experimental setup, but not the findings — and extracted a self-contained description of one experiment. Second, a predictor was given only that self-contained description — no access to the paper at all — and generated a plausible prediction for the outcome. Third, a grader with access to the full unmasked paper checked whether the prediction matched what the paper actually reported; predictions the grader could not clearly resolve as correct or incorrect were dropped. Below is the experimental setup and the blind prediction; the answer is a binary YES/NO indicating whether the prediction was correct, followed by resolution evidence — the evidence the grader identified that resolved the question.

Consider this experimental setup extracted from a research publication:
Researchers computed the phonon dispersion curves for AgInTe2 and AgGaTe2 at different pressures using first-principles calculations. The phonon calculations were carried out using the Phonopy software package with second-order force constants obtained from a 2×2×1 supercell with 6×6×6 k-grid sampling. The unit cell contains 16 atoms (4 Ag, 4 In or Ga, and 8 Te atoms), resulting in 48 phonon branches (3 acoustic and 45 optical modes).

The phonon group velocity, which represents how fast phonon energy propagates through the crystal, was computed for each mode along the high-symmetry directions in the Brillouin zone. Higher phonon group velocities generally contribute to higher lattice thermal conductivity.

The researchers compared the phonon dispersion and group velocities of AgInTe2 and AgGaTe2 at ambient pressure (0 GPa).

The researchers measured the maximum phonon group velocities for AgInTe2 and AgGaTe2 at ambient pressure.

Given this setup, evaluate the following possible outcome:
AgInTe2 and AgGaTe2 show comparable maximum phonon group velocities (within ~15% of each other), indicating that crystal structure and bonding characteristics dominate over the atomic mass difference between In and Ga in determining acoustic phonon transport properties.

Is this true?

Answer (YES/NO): YES